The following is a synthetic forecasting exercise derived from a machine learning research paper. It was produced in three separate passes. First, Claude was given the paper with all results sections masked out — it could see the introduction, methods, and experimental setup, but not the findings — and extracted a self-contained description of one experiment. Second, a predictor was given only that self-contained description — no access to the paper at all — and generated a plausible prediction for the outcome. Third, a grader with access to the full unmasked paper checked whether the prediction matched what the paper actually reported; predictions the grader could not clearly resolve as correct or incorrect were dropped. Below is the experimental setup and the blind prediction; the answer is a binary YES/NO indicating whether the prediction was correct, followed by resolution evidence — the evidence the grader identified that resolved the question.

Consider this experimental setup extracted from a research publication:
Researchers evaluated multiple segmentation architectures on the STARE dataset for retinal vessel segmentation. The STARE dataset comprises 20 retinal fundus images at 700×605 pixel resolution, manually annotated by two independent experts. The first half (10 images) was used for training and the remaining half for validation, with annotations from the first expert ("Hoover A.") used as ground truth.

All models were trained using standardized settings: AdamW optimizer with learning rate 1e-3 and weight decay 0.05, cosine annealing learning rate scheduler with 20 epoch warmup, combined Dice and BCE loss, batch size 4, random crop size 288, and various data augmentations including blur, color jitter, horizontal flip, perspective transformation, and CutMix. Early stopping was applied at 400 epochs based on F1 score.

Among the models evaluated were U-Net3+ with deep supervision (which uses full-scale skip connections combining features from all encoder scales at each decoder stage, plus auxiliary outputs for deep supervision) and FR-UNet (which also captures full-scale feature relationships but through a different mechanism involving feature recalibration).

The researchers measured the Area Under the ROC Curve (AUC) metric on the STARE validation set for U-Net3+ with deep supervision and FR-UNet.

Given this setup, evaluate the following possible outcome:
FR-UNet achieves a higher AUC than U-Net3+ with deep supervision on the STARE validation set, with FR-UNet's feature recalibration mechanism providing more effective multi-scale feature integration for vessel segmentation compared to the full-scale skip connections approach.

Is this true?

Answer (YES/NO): NO